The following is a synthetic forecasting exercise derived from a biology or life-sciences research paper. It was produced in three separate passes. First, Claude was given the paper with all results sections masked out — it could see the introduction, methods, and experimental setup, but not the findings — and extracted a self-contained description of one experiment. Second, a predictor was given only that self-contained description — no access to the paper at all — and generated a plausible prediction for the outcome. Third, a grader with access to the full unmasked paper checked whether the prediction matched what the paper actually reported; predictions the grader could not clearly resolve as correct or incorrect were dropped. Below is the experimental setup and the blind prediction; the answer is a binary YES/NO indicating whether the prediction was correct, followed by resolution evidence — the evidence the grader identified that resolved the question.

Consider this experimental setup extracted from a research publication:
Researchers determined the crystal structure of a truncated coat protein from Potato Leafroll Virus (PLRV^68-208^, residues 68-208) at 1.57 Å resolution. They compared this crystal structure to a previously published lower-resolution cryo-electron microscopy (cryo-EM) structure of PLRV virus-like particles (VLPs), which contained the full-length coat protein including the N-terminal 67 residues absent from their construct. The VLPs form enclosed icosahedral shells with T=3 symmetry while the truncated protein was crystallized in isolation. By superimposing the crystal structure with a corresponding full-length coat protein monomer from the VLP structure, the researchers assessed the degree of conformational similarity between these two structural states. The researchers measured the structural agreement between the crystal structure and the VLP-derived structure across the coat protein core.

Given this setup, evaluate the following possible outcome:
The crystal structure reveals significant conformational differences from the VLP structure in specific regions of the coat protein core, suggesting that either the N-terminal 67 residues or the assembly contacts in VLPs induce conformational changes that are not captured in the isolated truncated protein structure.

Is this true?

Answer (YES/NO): NO